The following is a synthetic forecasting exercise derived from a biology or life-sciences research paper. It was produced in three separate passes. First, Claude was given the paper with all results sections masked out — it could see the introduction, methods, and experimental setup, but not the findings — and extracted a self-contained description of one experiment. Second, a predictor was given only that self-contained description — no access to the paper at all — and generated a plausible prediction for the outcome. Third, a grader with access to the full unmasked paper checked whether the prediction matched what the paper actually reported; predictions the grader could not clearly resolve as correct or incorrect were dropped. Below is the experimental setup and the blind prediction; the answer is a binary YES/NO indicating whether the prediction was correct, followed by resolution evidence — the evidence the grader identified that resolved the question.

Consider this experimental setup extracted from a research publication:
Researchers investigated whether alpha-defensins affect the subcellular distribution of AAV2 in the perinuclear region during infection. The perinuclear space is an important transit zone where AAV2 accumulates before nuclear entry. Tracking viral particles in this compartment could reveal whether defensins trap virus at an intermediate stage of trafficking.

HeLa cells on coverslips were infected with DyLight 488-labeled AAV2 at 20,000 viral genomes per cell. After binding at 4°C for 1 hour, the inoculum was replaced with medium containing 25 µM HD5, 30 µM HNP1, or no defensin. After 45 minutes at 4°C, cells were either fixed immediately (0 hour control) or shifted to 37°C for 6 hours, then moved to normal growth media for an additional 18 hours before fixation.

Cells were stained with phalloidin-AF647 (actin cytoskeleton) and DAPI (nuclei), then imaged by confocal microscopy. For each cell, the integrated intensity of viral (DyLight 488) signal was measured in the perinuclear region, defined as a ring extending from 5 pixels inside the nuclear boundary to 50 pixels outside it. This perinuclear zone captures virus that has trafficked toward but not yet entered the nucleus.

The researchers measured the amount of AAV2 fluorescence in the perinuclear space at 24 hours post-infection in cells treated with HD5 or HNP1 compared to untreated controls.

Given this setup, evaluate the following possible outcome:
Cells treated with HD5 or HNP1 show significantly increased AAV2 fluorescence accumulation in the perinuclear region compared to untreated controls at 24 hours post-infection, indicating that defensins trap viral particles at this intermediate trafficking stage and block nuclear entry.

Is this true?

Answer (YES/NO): YES